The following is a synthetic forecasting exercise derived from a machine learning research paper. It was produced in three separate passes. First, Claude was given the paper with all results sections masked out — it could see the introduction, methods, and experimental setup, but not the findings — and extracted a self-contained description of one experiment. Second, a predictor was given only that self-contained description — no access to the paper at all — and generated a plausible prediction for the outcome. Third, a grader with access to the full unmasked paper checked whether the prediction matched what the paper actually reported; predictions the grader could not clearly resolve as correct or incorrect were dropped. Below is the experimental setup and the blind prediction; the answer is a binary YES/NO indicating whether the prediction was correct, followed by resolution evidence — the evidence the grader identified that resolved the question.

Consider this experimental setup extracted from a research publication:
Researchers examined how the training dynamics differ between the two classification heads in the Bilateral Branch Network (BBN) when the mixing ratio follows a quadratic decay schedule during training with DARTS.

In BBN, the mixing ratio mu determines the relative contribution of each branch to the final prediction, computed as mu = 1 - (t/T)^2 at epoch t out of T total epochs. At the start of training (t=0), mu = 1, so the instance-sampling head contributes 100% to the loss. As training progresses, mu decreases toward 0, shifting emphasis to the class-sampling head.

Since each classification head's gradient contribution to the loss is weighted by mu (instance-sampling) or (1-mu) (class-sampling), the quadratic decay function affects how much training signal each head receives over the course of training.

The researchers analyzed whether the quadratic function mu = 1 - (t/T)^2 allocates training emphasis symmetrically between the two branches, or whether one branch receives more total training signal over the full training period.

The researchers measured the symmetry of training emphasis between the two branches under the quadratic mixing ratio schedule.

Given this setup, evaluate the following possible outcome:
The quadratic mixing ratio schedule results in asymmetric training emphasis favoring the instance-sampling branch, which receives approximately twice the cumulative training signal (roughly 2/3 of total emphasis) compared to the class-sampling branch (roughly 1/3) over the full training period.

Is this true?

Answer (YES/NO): NO